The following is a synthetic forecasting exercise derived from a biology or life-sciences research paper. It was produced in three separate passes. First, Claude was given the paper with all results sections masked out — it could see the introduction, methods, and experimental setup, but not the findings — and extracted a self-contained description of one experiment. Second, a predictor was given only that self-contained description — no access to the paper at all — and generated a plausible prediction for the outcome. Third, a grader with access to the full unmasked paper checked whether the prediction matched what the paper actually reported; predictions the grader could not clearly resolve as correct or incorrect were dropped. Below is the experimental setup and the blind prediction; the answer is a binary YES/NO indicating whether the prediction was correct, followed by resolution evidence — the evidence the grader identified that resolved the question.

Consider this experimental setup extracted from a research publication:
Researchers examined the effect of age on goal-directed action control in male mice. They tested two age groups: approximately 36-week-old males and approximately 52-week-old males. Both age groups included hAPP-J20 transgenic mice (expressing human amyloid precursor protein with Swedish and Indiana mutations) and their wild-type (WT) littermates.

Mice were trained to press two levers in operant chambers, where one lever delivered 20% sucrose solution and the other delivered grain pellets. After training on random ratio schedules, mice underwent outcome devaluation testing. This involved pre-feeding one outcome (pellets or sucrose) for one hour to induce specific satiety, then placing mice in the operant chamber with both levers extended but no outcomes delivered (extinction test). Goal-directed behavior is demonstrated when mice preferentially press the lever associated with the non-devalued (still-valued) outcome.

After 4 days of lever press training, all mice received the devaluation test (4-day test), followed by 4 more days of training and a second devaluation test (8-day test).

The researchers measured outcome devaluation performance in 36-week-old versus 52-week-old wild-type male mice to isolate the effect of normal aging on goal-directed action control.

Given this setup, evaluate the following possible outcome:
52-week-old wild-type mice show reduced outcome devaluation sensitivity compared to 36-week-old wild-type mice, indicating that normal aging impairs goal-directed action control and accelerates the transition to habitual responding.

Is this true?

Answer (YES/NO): NO